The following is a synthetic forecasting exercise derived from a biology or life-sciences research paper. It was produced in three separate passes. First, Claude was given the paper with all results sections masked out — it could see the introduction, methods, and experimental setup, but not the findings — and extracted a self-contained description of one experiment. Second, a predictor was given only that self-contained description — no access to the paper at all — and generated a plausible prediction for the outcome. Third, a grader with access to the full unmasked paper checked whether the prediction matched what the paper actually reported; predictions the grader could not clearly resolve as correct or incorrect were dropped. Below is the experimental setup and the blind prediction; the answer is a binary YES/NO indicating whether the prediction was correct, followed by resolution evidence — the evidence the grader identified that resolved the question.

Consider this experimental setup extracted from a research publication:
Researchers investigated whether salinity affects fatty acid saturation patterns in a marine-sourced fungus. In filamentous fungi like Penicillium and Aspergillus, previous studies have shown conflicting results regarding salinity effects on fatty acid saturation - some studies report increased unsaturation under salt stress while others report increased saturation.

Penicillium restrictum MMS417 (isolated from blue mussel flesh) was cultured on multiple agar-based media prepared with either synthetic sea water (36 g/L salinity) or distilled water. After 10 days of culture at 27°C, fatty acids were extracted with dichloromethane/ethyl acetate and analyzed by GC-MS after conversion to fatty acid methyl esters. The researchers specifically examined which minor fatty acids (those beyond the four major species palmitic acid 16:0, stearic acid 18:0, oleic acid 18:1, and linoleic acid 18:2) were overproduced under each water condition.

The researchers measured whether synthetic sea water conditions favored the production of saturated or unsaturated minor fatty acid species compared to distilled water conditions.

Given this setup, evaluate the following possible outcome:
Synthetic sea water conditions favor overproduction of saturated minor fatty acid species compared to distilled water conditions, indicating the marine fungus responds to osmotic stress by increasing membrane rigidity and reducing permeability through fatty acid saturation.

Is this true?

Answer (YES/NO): YES